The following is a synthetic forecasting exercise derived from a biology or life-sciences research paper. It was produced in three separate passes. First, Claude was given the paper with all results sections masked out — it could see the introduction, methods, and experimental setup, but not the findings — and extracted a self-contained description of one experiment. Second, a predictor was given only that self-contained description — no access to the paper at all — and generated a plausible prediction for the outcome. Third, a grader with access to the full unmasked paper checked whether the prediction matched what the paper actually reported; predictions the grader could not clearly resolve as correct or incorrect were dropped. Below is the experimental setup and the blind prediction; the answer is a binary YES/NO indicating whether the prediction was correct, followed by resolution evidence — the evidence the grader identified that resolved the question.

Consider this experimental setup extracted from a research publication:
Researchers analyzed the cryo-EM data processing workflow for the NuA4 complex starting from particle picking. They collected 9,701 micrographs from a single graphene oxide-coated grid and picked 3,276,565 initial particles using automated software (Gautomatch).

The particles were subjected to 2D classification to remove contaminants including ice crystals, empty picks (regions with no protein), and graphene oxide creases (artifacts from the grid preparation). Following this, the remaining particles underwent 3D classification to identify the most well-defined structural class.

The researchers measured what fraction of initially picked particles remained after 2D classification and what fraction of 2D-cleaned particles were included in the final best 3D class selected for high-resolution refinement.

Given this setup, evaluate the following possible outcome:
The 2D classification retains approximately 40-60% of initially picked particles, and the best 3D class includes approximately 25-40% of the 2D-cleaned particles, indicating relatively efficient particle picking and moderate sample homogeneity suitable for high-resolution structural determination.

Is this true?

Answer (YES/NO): NO